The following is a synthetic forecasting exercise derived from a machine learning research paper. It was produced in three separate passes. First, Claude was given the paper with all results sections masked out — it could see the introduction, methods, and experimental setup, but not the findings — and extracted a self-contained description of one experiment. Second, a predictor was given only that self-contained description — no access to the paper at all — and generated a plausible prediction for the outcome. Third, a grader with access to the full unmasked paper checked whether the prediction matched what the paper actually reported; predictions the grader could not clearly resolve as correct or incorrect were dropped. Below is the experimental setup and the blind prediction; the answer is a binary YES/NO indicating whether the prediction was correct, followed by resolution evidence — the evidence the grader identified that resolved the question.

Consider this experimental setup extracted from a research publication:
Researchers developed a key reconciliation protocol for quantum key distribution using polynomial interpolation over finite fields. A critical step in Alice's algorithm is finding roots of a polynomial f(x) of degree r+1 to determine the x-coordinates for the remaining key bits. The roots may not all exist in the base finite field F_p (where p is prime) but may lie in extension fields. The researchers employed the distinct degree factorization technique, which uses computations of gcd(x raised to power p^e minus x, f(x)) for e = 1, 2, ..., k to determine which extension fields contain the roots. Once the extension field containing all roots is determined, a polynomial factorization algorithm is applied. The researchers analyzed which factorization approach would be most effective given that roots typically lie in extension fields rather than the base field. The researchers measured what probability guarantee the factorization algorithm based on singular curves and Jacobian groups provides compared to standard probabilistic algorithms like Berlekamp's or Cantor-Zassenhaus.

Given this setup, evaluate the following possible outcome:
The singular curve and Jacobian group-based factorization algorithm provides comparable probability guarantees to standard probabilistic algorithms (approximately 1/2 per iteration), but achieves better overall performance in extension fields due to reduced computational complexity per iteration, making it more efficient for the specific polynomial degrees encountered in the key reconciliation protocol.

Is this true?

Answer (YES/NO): NO